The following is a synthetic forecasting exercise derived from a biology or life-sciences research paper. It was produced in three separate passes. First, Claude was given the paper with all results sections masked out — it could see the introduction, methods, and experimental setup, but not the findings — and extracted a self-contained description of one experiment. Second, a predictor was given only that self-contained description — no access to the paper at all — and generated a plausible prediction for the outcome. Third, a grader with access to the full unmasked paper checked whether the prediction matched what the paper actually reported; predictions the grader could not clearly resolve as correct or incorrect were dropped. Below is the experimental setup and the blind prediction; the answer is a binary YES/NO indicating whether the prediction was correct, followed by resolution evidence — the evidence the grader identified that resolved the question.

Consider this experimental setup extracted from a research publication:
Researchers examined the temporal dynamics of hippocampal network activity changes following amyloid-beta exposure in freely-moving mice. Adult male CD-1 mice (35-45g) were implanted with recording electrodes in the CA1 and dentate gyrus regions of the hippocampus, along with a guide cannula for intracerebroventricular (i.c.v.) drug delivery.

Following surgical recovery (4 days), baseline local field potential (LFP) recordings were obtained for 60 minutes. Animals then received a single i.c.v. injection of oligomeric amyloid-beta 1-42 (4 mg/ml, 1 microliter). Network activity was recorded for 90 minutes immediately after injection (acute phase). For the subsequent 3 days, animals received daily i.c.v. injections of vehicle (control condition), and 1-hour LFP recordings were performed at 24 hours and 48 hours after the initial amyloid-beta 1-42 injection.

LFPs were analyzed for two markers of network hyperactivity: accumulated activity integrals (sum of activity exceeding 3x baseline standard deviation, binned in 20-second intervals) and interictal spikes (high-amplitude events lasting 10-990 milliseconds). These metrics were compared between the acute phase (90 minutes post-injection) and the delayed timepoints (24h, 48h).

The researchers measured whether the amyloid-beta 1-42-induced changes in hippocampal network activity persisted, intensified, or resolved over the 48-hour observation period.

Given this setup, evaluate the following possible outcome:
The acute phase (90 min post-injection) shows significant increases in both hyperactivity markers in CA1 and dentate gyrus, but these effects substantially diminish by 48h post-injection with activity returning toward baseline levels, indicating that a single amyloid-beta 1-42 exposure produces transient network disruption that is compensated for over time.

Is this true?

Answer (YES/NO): NO